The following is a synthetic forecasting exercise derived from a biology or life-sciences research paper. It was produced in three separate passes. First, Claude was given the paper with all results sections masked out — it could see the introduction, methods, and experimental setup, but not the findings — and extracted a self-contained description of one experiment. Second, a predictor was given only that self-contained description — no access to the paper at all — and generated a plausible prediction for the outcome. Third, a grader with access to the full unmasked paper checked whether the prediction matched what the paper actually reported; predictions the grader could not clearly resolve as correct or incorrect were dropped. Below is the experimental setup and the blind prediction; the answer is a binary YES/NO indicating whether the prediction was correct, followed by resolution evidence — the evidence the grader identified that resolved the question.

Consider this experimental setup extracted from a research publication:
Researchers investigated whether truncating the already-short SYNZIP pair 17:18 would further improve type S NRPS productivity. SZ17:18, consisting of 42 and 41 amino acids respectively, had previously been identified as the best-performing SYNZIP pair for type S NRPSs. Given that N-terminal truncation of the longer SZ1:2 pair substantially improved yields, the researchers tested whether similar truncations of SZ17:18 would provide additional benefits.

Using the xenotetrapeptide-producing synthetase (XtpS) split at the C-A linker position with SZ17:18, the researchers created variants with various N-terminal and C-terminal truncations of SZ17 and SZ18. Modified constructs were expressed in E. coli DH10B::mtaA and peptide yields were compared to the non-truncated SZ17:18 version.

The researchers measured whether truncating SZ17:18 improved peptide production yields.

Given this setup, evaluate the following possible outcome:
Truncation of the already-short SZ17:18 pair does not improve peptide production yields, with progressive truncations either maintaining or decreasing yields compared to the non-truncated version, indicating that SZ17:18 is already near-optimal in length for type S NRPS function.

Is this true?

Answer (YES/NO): YES